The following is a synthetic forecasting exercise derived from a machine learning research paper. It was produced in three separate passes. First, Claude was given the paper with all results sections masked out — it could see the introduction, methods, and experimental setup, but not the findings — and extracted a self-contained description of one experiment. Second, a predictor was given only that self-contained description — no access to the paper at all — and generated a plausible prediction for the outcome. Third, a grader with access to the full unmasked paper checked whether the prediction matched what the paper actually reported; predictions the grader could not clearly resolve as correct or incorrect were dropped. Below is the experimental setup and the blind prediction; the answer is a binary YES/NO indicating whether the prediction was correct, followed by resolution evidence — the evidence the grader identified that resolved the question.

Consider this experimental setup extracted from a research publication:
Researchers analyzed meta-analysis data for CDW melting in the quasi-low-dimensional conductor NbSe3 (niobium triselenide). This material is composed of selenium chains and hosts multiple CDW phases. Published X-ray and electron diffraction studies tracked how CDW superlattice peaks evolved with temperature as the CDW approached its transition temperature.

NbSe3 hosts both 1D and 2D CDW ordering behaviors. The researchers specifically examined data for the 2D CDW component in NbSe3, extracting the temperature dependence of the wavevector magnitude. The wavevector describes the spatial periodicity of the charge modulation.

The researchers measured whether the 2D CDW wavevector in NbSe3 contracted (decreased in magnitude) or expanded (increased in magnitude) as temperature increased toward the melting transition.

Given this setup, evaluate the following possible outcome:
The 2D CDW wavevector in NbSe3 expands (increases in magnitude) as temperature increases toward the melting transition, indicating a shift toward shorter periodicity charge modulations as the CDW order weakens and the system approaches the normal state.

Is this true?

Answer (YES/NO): NO